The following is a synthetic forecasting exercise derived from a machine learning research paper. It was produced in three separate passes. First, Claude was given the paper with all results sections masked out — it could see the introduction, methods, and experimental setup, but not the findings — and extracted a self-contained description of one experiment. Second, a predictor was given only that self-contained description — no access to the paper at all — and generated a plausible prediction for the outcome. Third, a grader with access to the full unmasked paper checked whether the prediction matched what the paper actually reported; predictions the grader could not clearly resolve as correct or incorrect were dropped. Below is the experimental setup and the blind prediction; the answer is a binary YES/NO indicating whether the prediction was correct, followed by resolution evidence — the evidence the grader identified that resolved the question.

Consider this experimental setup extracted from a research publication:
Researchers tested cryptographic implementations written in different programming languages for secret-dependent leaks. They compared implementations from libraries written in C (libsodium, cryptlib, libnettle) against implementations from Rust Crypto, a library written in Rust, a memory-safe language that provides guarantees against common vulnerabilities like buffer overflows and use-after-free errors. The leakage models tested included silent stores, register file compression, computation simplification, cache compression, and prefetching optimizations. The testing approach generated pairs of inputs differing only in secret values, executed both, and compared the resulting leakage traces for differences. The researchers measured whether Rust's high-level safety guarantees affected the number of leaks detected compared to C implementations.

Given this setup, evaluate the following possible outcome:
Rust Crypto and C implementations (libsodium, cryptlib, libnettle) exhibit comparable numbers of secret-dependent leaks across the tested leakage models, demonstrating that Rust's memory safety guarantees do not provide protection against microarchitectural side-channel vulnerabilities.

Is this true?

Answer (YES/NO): YES